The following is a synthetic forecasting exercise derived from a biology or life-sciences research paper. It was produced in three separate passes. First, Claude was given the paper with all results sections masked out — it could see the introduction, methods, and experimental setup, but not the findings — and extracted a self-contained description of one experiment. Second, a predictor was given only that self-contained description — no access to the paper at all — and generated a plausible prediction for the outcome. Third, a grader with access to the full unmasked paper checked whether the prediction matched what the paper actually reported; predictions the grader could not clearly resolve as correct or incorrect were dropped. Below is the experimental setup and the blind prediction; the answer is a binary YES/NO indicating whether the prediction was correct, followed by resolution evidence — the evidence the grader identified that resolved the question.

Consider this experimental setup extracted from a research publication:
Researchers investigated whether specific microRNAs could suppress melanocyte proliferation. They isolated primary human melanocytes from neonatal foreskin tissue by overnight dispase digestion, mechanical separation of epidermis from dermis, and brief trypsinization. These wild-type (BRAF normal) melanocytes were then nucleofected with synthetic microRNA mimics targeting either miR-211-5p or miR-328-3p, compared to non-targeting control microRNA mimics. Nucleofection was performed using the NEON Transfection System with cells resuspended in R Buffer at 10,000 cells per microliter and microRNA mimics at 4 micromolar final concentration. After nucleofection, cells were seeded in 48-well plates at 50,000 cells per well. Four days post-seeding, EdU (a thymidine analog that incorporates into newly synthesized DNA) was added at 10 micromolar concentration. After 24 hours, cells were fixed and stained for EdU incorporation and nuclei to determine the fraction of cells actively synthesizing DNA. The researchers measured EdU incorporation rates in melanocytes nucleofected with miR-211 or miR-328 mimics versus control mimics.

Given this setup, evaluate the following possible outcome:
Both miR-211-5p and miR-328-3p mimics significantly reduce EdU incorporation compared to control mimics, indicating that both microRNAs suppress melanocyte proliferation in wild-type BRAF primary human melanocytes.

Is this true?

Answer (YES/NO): YES